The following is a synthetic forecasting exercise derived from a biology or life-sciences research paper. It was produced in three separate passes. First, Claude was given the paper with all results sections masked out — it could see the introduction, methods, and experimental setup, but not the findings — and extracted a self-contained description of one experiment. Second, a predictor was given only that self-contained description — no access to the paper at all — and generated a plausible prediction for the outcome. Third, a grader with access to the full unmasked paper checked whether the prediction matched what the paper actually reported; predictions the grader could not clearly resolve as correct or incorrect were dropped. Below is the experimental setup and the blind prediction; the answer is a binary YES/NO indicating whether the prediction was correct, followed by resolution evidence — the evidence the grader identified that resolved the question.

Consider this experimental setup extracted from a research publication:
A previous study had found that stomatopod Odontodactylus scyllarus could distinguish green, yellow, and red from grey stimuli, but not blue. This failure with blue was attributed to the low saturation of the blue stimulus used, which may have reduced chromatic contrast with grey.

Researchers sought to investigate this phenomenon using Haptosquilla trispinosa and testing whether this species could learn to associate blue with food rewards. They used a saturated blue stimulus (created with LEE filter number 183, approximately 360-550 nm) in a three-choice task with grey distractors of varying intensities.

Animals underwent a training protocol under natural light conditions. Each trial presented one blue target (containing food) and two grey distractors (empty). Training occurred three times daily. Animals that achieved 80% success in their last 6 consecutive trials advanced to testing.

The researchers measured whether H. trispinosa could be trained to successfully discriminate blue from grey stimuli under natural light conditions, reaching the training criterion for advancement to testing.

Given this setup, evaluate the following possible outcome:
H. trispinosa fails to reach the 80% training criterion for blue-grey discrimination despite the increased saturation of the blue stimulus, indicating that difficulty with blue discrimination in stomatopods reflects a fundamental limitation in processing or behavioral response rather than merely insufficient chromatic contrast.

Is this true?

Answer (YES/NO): NO